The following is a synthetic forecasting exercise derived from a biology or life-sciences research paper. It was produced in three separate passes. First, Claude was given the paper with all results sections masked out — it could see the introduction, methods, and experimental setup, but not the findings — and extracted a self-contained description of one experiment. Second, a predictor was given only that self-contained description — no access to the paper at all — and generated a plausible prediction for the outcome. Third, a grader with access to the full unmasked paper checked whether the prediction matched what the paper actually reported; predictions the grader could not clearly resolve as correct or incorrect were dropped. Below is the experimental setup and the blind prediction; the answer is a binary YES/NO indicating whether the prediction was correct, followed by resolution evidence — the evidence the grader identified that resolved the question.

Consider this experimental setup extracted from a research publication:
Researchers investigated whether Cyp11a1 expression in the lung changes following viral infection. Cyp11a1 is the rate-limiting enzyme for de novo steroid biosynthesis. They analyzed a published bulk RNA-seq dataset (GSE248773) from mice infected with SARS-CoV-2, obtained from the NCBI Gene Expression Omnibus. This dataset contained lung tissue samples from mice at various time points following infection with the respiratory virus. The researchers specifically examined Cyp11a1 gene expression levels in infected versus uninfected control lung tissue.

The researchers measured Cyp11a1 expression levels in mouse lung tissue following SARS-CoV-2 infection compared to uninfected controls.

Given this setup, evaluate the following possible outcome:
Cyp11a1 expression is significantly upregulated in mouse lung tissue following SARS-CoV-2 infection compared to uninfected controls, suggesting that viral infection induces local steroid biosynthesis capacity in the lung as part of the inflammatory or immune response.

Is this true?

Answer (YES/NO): NO